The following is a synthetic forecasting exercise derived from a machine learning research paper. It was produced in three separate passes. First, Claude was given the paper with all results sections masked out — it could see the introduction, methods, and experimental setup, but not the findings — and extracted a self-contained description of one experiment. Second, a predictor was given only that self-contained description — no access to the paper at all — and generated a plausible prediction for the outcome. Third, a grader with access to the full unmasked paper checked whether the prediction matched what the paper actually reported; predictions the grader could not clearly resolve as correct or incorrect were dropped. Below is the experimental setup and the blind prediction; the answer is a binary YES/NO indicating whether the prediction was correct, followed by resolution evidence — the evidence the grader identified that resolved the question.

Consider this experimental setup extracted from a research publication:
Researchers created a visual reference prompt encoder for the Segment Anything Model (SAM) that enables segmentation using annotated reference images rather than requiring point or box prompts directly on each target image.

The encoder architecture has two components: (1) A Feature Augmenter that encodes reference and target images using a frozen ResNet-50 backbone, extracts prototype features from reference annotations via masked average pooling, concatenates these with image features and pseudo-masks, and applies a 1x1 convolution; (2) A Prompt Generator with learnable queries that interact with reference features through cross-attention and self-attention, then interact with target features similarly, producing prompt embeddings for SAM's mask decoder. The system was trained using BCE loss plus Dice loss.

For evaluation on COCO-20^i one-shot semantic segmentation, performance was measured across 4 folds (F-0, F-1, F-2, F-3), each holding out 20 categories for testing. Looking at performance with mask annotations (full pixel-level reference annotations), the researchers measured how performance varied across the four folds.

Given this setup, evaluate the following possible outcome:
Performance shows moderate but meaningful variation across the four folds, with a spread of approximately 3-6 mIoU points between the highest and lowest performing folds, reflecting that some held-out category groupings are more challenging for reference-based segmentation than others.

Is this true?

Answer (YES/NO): NO